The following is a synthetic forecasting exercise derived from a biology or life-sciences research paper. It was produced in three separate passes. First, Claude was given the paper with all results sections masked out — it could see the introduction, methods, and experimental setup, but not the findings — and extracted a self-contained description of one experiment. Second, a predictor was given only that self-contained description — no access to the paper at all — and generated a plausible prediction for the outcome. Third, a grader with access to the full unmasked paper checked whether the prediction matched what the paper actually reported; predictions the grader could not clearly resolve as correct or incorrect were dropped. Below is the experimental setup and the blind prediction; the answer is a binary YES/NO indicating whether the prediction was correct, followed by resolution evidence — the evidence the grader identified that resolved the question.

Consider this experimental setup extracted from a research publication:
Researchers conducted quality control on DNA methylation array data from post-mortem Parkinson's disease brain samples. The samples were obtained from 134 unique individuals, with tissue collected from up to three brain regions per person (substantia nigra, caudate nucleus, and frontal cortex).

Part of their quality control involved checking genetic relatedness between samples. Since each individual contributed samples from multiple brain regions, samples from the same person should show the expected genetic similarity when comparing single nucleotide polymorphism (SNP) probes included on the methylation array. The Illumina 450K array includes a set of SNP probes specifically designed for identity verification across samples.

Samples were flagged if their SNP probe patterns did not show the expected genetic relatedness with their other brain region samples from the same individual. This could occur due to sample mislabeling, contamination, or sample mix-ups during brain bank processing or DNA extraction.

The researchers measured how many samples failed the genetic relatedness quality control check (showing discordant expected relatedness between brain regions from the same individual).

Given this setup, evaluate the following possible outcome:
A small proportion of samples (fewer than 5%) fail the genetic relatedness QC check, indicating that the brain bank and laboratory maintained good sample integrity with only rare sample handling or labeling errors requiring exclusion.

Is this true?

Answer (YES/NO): YES